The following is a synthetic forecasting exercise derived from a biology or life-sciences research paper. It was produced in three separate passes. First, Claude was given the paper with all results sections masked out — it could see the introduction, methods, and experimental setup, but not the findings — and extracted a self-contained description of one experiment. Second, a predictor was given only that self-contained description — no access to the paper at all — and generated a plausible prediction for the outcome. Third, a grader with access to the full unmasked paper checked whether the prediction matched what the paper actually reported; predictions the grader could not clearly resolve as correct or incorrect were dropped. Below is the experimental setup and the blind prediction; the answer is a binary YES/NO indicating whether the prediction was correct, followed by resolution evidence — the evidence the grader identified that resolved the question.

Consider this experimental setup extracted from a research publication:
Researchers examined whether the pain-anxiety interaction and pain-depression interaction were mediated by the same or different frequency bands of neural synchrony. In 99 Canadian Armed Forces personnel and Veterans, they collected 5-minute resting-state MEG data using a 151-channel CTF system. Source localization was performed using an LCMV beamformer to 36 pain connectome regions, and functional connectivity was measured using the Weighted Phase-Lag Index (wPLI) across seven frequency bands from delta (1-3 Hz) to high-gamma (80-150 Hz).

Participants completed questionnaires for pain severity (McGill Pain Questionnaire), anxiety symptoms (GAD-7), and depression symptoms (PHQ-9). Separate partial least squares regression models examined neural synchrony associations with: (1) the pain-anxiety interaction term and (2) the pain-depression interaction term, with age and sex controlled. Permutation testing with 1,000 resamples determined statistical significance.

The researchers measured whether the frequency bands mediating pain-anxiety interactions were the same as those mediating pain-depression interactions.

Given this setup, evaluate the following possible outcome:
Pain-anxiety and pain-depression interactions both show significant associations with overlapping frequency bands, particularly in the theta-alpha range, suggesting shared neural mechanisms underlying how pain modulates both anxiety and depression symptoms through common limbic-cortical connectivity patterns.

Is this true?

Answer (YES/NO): NO